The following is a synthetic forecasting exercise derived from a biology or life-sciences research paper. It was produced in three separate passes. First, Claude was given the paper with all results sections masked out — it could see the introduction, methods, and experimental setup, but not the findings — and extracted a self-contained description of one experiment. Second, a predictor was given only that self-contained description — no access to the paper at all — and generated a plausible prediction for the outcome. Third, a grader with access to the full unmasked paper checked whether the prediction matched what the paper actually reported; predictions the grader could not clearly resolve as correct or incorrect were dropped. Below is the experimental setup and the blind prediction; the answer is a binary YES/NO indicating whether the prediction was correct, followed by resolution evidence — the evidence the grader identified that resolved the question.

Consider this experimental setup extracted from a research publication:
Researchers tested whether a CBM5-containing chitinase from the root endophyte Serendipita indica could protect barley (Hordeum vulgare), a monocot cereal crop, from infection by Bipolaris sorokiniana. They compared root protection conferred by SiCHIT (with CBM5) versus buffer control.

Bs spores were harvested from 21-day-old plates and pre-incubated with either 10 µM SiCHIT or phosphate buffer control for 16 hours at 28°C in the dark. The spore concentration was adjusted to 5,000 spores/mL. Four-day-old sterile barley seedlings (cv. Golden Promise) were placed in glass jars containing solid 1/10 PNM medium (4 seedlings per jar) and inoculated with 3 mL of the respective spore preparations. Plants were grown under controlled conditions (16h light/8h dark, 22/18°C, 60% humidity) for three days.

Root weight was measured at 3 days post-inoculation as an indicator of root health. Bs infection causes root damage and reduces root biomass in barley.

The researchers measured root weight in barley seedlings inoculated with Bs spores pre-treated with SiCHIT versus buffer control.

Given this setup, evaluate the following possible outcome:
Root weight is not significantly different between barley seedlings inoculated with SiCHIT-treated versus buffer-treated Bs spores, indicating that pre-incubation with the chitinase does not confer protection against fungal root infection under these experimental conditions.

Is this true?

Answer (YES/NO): NO